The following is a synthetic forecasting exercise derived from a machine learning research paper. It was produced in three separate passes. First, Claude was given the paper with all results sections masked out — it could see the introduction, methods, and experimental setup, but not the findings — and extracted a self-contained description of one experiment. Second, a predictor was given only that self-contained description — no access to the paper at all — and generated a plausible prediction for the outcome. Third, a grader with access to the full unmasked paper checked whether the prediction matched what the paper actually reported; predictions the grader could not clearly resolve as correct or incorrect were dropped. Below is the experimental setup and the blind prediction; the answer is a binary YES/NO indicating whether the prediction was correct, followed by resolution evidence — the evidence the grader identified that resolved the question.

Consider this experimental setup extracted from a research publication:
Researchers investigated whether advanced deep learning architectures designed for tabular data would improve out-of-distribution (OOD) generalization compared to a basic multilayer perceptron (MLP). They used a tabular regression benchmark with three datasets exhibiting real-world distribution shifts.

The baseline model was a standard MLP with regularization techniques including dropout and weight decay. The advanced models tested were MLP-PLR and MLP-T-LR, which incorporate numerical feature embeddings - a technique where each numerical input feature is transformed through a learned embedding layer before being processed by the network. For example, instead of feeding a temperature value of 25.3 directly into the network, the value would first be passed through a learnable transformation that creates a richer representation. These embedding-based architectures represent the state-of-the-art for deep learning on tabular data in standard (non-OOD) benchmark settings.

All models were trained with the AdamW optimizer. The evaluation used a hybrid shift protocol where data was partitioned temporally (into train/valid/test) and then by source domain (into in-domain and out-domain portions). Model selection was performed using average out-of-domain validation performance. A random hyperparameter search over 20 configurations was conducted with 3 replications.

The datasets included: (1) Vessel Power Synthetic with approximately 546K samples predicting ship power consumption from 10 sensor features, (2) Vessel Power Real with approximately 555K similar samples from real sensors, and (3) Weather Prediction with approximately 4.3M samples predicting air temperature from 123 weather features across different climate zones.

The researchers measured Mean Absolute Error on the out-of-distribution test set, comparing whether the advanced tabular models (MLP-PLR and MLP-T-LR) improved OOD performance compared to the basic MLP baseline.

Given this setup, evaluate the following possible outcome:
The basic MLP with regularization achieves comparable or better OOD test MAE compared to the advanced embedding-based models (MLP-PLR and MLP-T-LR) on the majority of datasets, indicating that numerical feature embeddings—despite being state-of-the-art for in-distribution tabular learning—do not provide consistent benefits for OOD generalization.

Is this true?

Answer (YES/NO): YES